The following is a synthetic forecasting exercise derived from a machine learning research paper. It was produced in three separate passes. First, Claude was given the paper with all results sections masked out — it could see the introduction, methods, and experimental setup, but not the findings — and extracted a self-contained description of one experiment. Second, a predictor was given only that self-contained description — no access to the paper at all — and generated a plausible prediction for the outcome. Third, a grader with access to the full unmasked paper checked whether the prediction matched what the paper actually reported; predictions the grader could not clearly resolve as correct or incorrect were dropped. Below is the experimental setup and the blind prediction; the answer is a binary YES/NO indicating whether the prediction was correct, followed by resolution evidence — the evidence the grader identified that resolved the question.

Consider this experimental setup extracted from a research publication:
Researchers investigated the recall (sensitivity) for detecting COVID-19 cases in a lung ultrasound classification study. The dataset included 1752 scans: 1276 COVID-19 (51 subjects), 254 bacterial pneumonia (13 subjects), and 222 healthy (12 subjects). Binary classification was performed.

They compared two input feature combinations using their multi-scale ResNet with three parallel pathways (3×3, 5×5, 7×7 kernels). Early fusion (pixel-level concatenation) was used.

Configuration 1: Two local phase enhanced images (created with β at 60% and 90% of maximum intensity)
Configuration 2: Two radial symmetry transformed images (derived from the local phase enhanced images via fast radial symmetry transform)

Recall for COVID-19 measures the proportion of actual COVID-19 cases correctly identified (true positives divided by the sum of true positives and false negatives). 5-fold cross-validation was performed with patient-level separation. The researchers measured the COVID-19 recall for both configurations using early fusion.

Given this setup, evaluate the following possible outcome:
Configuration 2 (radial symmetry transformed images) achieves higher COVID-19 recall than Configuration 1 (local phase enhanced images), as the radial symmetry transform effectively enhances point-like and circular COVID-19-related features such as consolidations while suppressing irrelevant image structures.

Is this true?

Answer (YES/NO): YES